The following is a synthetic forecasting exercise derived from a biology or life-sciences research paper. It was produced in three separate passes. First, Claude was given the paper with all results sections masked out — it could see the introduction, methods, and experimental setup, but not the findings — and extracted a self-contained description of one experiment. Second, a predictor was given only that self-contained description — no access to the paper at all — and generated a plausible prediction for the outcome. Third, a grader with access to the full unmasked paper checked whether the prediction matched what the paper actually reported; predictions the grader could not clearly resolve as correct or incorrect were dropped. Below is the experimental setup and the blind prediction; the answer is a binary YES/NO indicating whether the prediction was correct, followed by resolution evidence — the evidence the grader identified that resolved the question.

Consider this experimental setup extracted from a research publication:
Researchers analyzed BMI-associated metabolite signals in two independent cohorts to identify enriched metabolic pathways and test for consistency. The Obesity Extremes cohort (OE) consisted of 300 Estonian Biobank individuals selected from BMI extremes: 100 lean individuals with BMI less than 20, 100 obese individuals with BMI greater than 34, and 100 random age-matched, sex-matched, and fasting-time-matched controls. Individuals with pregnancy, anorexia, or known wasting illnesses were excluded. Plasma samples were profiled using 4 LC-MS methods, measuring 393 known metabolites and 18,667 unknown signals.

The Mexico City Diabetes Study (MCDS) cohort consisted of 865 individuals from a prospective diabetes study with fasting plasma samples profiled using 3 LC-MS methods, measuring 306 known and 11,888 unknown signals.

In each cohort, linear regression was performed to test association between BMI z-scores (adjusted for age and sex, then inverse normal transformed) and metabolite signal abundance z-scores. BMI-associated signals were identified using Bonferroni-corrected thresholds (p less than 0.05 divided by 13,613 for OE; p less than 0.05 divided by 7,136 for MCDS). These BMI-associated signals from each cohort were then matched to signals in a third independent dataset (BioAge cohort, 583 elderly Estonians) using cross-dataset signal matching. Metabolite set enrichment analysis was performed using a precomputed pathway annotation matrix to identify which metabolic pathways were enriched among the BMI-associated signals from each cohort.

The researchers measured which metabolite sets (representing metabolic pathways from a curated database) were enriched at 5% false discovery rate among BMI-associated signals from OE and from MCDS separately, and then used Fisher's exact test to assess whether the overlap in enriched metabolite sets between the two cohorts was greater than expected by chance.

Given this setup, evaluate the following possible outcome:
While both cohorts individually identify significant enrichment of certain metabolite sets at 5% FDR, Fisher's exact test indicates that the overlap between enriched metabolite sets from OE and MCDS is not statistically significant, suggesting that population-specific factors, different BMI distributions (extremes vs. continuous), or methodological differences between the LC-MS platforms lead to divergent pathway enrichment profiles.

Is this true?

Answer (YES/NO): NO